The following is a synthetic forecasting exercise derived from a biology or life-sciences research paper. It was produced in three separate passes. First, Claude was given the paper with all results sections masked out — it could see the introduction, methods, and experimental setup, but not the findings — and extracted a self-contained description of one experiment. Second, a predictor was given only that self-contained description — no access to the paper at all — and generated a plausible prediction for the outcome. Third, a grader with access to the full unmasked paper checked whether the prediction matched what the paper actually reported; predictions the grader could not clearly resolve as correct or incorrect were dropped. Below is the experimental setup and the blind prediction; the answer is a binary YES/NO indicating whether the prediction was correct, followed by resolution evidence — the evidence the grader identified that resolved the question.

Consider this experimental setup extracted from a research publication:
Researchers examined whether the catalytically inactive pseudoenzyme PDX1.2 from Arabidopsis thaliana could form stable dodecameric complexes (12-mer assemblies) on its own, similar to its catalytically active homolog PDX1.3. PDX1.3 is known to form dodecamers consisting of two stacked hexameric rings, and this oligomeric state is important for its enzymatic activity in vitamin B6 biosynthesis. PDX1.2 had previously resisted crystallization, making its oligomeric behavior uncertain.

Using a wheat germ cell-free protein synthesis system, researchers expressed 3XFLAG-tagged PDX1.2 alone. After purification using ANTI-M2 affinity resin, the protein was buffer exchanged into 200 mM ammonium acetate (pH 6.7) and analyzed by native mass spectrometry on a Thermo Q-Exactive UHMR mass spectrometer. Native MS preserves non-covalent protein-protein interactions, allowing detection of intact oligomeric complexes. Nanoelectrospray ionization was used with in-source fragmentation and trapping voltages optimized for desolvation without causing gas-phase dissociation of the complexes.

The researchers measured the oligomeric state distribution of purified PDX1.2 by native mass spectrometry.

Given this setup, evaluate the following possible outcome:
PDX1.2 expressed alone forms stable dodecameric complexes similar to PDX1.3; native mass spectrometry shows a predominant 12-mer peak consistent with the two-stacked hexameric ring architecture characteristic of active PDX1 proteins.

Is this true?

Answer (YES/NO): YES